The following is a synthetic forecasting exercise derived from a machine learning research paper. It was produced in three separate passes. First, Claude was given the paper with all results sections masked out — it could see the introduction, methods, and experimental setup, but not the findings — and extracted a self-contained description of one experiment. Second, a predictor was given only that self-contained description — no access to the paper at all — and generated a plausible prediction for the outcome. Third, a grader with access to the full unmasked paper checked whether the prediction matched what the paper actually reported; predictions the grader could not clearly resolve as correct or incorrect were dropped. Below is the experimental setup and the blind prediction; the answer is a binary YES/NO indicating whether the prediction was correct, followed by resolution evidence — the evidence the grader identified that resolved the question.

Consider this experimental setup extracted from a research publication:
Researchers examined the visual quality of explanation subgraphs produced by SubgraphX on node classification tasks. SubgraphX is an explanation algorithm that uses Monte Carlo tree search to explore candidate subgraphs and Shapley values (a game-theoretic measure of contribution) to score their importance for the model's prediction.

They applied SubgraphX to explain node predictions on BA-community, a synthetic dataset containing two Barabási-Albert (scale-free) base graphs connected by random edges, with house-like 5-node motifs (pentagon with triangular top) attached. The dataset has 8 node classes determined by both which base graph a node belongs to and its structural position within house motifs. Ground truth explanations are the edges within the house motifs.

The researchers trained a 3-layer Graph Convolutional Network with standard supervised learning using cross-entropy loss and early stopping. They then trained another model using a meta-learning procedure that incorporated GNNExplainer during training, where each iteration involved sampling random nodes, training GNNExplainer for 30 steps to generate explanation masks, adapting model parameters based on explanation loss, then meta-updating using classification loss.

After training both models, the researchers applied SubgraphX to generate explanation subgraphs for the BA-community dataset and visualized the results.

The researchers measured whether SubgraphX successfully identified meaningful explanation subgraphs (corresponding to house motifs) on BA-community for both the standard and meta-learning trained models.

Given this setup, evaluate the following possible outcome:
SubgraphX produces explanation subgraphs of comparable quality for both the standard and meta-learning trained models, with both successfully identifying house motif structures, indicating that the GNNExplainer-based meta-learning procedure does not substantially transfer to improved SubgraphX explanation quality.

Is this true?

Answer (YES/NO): NO